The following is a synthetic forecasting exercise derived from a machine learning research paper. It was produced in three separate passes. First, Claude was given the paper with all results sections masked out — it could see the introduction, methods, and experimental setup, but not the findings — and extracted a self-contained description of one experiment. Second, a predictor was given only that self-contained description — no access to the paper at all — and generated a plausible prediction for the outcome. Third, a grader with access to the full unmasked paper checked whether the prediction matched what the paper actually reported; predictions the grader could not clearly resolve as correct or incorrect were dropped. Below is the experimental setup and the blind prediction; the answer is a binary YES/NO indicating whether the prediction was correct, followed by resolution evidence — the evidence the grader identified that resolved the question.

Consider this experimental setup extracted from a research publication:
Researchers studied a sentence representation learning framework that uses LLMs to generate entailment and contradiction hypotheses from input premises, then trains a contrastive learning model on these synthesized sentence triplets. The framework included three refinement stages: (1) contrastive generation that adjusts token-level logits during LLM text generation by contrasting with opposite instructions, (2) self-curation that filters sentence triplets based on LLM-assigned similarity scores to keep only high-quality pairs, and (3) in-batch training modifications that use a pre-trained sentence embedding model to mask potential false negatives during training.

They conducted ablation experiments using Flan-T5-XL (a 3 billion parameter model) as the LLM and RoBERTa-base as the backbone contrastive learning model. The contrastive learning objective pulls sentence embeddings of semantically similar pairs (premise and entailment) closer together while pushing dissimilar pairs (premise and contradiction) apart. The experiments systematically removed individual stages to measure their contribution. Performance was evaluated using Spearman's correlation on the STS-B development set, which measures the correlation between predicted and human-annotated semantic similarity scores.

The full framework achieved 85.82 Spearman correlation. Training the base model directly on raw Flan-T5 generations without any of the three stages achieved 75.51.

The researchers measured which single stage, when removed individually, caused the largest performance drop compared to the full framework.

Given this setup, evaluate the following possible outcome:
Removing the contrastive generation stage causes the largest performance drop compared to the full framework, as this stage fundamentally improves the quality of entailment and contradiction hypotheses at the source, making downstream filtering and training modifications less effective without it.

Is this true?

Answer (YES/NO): NO